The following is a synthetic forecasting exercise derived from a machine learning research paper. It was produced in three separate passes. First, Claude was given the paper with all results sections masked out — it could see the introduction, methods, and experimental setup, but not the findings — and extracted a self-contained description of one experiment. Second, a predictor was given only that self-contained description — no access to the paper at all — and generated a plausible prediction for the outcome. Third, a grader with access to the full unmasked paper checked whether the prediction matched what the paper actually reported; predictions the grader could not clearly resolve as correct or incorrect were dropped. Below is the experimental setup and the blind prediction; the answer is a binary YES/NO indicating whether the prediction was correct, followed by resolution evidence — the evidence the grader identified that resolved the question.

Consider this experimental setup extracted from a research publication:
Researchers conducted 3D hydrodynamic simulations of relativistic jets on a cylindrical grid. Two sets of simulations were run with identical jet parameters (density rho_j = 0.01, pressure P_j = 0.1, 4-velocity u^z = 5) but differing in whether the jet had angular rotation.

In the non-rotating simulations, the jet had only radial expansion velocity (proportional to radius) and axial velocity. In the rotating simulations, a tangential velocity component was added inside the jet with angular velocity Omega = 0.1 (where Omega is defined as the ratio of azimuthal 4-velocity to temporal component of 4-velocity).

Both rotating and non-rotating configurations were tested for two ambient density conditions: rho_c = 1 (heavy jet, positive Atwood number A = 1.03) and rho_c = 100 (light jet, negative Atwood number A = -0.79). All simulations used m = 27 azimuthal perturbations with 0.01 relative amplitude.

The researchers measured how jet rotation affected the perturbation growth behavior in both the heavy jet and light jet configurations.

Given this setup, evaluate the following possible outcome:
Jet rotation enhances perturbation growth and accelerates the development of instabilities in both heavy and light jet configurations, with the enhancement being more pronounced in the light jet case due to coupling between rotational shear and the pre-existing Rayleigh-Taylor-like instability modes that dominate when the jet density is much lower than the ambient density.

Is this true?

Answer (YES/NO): NO